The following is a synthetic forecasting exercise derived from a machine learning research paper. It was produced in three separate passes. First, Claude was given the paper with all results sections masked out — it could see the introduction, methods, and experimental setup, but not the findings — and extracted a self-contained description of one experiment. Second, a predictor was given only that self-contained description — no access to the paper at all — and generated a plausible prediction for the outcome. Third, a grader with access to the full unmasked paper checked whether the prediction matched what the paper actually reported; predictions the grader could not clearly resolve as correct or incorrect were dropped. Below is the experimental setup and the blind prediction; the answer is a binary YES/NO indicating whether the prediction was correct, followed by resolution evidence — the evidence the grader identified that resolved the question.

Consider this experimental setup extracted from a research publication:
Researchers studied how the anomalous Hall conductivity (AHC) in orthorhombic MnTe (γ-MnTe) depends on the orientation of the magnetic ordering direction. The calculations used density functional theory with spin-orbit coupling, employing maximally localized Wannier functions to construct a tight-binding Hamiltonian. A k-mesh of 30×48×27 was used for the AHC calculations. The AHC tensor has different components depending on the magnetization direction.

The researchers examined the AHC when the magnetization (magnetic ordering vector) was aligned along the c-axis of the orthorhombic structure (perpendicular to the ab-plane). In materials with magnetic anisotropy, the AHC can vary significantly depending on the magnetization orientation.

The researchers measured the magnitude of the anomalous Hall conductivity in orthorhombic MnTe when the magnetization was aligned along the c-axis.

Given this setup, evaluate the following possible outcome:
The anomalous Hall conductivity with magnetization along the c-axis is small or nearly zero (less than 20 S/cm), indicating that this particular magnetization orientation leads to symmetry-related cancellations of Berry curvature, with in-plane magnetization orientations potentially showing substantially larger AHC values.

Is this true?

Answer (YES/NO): NO